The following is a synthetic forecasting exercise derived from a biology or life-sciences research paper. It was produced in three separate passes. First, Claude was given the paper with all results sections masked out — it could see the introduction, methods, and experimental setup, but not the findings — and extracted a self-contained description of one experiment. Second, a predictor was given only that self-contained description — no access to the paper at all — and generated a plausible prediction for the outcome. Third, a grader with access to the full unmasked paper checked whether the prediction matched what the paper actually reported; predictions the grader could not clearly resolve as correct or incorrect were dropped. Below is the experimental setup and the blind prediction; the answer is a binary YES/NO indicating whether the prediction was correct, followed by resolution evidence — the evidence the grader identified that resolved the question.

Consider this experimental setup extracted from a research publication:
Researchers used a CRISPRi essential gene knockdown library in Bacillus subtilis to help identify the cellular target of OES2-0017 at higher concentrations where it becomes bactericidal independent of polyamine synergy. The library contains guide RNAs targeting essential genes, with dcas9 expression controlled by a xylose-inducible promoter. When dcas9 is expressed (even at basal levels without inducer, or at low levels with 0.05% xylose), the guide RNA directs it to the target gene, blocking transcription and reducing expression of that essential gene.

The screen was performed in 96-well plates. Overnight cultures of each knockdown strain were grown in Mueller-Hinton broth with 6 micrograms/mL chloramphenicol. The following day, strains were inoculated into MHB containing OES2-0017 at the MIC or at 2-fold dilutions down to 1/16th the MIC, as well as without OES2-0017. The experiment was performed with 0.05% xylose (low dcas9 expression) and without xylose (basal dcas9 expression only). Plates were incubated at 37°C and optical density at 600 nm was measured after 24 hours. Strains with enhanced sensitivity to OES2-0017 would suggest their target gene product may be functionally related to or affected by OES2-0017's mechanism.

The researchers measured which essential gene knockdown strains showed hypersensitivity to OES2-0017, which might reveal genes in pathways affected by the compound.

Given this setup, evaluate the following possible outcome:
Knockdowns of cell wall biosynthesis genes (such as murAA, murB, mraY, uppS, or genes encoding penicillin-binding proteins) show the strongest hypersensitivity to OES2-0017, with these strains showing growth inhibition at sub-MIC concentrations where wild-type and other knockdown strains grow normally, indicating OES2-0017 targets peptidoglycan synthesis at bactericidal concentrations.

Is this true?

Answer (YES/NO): NO